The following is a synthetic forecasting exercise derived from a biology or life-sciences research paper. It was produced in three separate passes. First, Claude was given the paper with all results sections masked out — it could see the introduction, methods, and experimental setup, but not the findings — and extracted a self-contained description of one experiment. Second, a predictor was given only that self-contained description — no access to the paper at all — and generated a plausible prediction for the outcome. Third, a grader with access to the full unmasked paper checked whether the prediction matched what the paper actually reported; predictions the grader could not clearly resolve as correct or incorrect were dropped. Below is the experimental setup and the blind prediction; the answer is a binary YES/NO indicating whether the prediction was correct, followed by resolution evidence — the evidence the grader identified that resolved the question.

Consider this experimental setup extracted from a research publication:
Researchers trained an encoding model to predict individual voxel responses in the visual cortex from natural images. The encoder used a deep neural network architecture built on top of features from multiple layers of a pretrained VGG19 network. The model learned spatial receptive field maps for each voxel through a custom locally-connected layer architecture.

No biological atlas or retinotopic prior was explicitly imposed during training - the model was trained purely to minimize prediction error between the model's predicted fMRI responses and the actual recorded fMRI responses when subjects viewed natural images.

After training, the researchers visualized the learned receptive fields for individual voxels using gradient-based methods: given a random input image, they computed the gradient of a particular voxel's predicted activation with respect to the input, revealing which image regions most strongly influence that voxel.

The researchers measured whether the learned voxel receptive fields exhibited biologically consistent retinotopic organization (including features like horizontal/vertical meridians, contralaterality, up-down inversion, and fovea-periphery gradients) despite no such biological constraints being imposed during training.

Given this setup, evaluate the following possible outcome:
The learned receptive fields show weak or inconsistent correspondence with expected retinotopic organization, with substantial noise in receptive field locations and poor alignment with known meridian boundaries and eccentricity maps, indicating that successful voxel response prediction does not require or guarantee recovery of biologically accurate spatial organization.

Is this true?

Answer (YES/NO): NO